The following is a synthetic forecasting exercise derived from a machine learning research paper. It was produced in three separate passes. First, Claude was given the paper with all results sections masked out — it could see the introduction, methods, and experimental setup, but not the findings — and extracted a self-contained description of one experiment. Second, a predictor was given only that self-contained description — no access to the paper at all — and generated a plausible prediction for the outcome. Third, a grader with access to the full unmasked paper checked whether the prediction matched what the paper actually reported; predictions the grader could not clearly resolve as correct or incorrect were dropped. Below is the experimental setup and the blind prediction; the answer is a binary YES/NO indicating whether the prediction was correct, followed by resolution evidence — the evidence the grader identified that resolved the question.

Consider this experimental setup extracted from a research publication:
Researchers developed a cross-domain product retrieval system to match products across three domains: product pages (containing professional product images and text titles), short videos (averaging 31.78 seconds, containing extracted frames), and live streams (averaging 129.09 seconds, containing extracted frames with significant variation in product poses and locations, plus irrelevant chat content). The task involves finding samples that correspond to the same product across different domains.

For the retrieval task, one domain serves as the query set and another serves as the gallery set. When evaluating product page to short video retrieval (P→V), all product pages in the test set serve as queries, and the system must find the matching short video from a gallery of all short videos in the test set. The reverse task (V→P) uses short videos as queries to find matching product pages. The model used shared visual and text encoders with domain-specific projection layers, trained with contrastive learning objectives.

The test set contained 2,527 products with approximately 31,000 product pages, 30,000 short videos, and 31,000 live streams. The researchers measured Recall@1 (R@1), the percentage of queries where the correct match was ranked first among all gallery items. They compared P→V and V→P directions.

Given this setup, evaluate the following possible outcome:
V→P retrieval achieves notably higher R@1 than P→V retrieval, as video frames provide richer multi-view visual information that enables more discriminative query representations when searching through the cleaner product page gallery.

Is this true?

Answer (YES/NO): NO